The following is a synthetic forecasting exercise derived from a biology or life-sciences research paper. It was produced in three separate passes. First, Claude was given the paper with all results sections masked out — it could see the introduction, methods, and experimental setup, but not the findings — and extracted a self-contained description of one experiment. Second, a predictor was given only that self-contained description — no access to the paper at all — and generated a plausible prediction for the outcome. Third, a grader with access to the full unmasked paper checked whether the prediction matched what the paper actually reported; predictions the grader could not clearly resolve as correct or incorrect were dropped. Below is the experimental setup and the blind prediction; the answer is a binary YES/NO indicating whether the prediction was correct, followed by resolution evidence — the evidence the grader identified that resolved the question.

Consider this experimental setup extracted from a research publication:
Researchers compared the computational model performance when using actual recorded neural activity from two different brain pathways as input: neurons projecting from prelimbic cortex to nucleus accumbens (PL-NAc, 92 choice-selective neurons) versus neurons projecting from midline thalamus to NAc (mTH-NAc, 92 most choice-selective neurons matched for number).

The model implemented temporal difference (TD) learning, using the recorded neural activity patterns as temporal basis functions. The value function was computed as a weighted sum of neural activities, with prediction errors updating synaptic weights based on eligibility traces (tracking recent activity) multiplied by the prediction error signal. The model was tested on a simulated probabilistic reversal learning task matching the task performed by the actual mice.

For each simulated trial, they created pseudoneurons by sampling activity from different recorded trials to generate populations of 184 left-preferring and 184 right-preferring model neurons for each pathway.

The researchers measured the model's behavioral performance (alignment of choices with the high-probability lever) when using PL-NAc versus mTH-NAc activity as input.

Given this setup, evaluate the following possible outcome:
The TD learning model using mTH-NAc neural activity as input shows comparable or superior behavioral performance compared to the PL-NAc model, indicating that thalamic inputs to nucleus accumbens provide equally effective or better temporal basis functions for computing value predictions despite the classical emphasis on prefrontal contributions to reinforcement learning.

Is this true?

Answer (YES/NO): NO